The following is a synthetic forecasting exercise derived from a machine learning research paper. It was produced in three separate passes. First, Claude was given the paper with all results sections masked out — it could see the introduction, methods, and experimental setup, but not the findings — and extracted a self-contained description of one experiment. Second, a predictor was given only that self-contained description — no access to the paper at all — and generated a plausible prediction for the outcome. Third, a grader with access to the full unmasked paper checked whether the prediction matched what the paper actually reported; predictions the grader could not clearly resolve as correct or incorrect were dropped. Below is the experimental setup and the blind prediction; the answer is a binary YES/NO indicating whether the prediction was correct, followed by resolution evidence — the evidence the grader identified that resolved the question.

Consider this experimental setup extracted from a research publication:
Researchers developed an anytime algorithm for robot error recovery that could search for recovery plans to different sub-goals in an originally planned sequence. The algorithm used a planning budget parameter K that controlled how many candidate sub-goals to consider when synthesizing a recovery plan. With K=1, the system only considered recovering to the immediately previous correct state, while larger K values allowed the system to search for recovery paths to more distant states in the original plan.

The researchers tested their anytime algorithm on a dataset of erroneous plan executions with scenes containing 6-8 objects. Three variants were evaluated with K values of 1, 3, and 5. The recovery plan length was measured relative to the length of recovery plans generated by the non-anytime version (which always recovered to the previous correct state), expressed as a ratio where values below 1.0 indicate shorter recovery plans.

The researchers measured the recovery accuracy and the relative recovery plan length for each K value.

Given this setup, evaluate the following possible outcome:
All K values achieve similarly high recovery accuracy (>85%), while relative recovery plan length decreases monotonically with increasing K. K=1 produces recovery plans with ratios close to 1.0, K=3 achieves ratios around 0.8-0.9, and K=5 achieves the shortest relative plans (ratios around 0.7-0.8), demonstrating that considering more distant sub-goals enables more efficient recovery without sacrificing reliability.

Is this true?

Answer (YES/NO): NO